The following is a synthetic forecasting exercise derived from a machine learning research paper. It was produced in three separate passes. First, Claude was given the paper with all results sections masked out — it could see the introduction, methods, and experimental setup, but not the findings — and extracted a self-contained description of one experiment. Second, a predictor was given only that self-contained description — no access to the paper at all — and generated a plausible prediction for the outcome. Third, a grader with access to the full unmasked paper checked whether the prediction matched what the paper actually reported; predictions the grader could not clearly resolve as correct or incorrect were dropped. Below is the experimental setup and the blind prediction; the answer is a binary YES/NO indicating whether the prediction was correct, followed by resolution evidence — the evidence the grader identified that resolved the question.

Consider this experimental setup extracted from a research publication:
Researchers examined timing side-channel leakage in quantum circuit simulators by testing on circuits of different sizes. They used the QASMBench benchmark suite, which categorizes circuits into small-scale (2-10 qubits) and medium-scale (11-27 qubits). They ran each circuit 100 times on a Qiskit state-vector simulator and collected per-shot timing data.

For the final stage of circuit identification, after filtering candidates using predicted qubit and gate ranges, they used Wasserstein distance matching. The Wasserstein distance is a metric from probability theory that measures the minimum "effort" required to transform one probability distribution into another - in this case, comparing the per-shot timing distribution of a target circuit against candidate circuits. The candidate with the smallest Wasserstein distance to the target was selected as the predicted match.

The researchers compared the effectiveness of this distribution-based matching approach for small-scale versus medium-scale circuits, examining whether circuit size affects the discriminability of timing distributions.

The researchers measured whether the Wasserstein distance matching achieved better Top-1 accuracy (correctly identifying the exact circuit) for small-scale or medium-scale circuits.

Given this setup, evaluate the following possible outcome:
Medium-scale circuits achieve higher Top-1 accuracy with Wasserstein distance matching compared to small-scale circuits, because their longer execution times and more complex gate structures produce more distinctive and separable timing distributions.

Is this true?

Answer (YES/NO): YES